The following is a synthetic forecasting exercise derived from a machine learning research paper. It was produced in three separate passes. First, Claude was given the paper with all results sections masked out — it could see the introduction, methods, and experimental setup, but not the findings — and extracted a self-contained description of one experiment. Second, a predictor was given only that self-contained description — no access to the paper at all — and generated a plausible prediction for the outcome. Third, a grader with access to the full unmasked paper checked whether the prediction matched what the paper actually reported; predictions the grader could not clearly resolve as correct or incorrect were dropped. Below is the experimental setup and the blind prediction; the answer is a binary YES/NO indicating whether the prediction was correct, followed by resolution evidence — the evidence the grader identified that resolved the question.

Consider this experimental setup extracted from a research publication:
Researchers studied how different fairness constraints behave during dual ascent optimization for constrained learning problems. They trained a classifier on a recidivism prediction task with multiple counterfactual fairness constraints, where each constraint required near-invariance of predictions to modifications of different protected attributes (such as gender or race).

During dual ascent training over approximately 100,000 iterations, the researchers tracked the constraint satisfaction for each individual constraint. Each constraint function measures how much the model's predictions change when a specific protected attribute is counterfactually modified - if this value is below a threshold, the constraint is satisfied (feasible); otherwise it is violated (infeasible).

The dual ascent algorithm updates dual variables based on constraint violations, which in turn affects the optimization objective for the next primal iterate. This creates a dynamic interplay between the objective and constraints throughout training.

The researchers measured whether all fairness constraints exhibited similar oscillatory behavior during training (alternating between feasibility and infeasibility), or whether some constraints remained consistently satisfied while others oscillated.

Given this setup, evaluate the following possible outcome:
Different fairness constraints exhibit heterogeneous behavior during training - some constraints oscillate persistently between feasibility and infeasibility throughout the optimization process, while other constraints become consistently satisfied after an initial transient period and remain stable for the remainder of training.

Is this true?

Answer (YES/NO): NO